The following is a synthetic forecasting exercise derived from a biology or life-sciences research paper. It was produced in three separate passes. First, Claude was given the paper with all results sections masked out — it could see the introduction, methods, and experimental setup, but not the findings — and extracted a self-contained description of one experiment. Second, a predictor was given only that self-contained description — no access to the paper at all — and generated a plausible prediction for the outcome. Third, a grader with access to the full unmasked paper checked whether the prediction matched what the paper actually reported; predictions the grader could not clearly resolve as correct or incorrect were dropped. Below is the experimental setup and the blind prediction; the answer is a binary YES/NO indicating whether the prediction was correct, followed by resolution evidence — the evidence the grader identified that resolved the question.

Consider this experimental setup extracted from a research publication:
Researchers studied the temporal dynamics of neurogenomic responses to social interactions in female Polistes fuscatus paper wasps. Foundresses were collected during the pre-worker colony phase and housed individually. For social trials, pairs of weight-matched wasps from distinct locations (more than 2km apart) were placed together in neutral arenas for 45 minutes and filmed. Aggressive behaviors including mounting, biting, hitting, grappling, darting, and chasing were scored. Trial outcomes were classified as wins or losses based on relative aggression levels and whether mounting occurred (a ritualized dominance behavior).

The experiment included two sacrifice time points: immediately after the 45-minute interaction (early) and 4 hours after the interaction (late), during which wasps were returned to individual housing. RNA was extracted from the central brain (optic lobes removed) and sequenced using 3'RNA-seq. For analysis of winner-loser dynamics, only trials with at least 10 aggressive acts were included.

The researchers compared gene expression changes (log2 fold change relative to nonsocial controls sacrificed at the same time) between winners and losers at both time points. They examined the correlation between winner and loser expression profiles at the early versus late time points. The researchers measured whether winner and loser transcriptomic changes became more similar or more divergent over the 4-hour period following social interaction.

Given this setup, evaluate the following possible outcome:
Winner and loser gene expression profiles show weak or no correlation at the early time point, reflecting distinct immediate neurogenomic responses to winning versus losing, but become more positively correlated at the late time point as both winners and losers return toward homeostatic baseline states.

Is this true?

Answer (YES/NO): NO